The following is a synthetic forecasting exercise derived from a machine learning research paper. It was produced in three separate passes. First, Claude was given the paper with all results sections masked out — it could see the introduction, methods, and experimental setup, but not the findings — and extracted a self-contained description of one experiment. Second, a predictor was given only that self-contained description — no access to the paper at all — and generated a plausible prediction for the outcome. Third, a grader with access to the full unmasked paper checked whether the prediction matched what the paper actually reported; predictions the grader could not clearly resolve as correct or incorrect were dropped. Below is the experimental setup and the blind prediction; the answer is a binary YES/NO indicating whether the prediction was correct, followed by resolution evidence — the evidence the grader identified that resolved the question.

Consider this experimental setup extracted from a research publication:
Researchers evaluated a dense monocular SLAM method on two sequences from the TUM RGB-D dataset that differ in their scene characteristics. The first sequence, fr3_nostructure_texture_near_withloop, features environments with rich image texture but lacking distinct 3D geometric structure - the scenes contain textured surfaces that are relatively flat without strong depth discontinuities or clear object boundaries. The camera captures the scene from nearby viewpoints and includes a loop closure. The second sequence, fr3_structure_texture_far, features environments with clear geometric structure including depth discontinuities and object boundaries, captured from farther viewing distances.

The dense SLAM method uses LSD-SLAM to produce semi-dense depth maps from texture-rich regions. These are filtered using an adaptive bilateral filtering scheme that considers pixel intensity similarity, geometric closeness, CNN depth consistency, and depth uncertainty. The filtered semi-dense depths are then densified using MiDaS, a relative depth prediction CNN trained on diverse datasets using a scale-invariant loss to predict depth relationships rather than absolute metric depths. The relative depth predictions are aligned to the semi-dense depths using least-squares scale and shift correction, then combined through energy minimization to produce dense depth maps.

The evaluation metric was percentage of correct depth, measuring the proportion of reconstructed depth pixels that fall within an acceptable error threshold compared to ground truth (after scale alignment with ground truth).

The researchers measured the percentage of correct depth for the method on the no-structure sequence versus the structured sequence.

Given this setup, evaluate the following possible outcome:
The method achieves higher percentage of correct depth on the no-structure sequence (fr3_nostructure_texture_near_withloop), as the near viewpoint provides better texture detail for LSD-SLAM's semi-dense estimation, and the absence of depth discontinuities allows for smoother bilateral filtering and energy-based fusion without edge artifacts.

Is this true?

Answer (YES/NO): NO